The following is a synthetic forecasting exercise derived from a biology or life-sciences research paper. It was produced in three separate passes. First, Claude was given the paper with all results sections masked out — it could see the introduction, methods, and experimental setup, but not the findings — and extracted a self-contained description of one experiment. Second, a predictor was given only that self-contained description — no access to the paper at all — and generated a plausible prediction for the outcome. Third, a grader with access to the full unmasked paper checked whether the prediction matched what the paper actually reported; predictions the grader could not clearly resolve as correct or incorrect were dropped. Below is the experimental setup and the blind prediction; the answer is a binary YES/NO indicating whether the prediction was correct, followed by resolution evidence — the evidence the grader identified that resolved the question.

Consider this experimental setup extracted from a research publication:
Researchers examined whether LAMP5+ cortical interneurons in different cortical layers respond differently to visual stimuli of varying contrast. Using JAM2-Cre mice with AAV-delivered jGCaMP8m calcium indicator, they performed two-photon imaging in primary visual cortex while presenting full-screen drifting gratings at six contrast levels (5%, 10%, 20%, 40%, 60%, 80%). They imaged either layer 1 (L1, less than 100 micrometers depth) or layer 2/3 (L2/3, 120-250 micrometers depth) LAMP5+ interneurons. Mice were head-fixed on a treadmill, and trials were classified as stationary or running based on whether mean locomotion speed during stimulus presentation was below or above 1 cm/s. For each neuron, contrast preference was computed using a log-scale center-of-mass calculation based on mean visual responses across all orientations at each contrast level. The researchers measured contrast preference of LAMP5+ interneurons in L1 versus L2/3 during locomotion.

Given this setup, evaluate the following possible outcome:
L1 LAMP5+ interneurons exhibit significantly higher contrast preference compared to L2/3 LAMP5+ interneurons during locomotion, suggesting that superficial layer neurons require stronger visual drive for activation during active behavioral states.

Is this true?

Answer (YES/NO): NO